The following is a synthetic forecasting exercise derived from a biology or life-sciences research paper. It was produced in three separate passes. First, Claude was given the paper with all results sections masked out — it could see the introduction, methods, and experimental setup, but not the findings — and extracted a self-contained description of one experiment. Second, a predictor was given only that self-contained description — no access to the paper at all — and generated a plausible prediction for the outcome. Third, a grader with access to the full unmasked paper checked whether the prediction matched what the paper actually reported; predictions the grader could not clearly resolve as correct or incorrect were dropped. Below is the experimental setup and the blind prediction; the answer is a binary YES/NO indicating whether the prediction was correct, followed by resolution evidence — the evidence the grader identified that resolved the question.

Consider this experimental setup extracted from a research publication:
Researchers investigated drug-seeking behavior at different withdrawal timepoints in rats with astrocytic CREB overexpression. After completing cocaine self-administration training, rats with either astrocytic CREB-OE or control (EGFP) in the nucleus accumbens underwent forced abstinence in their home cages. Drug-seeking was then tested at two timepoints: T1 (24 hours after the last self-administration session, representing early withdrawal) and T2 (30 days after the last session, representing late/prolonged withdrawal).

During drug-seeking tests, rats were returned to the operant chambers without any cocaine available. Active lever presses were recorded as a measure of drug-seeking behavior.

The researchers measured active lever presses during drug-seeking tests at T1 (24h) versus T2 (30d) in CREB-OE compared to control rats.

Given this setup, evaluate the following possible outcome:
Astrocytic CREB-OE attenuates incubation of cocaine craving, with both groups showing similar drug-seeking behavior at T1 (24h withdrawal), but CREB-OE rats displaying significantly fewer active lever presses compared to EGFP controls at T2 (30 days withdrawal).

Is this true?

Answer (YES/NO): NO